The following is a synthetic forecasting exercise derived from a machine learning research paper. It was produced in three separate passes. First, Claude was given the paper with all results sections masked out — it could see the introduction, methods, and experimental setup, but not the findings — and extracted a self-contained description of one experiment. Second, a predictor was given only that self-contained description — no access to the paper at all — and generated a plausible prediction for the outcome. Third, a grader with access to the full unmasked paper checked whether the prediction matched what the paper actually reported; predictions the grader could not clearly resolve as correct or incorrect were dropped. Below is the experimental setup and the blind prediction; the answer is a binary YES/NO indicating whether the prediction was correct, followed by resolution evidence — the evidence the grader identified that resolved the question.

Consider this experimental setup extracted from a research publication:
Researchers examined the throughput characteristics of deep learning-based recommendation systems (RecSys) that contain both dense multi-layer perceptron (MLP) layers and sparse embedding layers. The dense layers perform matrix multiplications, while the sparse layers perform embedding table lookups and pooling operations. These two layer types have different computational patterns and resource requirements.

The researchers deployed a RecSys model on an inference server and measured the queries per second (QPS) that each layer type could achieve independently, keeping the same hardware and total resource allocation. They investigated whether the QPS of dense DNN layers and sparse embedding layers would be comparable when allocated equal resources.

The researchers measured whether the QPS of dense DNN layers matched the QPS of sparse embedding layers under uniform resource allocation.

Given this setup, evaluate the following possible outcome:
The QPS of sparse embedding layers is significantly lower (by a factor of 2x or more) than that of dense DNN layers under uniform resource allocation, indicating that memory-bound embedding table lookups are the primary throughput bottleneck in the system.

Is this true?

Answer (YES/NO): NO